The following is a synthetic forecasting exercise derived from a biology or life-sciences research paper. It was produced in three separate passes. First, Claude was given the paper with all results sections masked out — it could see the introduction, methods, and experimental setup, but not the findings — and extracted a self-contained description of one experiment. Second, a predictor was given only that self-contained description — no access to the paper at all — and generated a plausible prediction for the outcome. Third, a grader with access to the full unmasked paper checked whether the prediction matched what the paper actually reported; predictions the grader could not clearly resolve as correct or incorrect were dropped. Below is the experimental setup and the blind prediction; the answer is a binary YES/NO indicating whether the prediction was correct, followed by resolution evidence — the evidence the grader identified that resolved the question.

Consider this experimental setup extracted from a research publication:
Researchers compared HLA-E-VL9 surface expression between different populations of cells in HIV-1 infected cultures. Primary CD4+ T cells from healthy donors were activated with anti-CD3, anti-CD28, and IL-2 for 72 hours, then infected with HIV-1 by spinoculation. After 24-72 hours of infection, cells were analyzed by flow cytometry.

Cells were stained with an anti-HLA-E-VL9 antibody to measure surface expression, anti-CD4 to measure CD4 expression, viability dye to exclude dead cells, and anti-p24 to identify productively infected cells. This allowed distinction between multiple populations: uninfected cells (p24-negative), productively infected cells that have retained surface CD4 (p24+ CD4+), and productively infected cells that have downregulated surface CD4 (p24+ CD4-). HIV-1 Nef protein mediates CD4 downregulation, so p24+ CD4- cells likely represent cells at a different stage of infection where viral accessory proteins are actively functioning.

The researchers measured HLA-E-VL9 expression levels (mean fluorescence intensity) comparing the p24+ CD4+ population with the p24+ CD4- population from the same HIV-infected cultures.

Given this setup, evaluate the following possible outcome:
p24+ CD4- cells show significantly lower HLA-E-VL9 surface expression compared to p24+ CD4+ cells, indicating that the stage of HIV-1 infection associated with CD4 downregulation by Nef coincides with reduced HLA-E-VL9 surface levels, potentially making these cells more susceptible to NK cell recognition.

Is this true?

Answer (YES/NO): YES